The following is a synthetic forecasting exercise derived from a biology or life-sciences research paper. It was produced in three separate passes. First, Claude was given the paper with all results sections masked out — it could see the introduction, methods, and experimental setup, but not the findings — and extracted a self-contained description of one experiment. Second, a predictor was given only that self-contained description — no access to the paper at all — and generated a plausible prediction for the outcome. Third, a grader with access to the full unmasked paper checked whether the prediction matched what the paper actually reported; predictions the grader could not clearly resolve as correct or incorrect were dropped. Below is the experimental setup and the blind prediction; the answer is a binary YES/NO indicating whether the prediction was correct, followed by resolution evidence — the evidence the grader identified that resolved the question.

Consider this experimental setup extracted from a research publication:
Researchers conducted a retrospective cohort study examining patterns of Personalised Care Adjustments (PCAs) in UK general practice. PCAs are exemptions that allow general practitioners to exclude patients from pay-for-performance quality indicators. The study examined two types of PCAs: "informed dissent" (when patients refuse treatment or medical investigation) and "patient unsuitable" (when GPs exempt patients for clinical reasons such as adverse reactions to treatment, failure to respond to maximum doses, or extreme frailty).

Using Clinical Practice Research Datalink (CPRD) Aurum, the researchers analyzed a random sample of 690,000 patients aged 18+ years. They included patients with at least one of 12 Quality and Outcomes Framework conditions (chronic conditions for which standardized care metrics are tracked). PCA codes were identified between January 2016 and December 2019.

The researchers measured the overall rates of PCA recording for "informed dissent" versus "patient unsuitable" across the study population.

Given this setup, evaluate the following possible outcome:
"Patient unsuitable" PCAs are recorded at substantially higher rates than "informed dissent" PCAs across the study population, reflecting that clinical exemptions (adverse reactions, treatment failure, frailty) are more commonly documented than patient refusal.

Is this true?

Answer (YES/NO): NO